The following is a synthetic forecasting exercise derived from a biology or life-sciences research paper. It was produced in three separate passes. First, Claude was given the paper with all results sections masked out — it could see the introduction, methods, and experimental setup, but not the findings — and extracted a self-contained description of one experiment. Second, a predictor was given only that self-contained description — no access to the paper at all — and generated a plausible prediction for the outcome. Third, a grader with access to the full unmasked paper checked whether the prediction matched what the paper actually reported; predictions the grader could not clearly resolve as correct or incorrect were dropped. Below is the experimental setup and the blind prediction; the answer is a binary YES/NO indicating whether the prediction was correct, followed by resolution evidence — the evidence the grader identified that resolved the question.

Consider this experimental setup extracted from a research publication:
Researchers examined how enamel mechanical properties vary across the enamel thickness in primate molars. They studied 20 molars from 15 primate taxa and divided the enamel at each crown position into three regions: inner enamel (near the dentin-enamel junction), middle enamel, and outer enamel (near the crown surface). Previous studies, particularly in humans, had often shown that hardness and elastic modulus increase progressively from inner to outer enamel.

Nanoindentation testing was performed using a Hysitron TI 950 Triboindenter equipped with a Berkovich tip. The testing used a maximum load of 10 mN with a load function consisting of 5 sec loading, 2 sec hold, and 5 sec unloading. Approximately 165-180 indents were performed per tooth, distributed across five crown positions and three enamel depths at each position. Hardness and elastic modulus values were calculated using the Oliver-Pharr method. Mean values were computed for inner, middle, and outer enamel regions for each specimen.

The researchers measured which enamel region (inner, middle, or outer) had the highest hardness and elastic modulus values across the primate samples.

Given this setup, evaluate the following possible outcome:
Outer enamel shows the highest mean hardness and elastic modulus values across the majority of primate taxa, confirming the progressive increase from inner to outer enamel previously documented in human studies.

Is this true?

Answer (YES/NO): NO